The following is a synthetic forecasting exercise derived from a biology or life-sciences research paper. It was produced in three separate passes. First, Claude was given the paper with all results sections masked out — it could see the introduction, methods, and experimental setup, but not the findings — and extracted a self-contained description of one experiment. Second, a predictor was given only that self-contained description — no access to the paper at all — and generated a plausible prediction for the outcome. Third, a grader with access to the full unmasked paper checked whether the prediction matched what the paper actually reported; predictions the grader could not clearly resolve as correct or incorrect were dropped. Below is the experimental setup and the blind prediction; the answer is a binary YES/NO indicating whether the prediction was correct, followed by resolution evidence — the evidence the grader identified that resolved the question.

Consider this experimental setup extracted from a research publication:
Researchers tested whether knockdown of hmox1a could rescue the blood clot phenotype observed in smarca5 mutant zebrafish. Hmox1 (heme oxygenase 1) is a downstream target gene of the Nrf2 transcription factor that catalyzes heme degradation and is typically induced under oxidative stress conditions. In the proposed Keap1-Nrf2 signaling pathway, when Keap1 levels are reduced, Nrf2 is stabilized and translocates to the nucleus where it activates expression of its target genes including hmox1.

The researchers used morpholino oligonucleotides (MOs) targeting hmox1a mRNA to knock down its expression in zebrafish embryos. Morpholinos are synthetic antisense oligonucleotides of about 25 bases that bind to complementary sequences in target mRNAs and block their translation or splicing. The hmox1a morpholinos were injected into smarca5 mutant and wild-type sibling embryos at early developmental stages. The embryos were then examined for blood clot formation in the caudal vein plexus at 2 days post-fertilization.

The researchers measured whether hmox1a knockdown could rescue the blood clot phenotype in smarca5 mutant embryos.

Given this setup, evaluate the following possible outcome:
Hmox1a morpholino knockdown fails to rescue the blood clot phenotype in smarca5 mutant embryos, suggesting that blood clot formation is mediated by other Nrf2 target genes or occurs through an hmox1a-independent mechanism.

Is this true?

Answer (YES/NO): NO